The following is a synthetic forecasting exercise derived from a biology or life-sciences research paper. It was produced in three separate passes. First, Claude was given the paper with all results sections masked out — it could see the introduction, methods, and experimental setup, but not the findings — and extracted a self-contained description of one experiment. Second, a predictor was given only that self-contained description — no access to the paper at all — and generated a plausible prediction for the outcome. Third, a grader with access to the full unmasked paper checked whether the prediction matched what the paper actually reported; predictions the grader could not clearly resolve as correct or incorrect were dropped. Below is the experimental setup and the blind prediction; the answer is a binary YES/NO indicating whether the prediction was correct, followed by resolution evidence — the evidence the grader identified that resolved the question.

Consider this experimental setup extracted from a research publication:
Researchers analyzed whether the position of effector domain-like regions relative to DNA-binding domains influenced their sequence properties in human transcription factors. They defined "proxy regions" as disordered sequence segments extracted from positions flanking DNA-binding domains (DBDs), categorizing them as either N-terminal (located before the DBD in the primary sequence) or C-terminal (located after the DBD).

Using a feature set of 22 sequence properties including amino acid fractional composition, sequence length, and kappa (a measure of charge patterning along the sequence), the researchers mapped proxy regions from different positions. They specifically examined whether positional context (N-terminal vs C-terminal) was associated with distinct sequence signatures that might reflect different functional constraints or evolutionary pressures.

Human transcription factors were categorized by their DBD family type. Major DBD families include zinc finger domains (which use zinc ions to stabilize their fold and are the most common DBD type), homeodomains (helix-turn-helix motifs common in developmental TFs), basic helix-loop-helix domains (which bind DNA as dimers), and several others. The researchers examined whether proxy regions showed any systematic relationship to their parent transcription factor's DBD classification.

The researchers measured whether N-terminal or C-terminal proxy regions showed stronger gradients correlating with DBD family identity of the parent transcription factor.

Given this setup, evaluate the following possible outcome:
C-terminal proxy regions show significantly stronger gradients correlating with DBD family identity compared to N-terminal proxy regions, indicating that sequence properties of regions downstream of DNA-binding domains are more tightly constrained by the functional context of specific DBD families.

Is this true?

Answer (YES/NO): YES